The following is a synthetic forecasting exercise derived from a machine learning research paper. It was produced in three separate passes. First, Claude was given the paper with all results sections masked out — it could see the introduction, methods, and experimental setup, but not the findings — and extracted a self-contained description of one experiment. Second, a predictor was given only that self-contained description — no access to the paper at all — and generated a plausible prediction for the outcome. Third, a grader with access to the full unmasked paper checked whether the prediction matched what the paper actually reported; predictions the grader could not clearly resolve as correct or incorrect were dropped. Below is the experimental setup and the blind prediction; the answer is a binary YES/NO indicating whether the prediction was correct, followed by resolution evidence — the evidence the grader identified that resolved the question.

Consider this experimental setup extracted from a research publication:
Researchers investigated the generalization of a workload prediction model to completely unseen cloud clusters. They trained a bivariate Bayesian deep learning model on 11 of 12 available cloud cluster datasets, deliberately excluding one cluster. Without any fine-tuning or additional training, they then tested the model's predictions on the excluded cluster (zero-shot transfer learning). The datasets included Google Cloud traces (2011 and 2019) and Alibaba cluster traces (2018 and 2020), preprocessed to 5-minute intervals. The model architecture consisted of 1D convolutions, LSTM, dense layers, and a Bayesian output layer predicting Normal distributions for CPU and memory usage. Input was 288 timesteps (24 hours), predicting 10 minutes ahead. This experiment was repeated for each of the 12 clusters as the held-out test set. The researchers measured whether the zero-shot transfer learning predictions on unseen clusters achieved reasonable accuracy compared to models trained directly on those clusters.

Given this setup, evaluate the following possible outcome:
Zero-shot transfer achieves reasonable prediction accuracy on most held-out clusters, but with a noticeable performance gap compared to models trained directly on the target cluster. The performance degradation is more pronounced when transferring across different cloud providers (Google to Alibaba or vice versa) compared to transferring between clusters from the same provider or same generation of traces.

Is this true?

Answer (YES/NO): NO